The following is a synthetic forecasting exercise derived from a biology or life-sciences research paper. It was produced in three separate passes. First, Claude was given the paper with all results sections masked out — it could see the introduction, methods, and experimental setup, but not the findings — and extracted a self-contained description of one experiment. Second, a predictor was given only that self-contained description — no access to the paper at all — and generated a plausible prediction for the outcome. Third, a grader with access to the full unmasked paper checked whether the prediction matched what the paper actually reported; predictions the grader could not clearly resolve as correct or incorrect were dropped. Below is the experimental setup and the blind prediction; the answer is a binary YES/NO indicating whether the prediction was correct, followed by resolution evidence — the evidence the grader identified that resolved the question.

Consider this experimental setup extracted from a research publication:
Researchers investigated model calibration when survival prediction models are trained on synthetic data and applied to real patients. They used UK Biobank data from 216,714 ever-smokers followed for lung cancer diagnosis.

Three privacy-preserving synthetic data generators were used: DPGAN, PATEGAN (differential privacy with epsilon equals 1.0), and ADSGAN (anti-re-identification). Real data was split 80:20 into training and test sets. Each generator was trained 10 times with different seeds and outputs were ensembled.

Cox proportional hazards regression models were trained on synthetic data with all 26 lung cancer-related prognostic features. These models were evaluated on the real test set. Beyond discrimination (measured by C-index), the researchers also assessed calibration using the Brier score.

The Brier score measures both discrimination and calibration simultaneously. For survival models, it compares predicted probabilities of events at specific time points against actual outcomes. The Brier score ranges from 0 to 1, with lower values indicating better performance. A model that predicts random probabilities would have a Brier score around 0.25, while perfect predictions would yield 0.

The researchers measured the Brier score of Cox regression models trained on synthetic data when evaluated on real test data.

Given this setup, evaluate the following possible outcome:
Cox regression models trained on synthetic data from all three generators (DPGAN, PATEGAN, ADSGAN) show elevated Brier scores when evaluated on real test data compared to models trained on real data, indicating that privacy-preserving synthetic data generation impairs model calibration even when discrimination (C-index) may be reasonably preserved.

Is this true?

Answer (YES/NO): NO